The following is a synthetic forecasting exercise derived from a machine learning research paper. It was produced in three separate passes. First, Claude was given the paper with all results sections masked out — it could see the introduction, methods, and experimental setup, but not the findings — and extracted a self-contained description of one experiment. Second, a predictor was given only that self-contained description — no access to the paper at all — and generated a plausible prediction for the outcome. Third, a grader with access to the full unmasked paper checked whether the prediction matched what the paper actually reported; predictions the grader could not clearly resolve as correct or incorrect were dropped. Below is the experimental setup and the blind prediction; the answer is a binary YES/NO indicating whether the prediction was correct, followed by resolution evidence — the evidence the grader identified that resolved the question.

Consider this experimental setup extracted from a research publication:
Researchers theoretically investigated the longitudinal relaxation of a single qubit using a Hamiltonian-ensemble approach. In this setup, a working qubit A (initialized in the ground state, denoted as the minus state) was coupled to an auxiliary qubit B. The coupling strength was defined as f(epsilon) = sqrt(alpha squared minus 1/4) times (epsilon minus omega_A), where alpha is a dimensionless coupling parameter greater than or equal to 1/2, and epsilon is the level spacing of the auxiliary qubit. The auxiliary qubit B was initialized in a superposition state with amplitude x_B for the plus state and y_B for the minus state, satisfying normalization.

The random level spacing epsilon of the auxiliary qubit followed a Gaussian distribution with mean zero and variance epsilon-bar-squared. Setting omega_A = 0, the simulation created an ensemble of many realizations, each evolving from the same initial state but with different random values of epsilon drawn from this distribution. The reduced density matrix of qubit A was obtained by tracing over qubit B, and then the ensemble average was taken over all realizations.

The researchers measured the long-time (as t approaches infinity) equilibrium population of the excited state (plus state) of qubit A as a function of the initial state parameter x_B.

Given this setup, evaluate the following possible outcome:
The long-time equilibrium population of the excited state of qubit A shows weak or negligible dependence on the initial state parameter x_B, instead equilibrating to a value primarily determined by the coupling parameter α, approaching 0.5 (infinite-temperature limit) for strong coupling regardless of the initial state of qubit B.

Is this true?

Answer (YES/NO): NO